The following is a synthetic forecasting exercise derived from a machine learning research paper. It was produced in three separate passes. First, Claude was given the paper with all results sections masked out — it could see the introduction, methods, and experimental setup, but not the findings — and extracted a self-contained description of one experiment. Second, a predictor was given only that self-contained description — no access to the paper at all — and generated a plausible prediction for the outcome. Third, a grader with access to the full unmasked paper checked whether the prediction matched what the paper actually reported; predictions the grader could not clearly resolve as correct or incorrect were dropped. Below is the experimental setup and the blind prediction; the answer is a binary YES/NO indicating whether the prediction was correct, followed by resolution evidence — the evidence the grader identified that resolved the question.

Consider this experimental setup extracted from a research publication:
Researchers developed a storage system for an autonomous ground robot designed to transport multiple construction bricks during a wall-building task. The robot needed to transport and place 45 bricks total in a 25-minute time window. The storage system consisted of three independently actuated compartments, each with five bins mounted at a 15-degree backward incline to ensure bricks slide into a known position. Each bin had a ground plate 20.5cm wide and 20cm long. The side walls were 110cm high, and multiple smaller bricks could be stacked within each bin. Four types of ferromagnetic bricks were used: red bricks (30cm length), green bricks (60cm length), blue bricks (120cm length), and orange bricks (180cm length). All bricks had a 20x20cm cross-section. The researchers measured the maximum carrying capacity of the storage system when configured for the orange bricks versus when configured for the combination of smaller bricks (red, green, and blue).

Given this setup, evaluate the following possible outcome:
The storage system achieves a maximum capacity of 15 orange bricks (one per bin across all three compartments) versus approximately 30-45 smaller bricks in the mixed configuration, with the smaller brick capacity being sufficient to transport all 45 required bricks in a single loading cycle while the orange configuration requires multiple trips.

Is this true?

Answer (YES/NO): NO